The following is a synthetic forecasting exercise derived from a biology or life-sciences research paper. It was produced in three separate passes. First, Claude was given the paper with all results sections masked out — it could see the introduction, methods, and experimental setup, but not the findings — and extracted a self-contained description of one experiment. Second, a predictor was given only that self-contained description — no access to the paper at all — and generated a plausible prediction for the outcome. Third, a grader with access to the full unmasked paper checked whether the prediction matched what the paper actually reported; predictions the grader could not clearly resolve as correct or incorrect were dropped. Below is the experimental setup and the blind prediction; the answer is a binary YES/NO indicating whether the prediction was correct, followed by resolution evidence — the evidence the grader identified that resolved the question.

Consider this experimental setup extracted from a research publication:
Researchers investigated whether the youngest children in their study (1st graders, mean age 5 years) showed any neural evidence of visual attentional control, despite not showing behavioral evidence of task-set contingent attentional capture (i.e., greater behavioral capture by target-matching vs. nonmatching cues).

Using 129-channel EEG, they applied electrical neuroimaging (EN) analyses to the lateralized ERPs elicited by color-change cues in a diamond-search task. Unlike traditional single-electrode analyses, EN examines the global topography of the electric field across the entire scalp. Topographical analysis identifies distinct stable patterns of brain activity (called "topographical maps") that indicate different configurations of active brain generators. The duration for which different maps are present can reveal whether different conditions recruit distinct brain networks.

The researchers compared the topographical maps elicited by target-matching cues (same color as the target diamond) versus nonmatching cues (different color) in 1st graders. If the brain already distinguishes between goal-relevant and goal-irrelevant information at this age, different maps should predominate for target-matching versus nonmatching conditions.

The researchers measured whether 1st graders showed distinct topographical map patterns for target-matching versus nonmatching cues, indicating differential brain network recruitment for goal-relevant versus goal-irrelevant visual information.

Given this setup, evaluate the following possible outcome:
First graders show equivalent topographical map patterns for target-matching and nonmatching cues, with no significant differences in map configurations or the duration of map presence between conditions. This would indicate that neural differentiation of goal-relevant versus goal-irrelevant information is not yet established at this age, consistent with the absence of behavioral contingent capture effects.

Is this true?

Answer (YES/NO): NO